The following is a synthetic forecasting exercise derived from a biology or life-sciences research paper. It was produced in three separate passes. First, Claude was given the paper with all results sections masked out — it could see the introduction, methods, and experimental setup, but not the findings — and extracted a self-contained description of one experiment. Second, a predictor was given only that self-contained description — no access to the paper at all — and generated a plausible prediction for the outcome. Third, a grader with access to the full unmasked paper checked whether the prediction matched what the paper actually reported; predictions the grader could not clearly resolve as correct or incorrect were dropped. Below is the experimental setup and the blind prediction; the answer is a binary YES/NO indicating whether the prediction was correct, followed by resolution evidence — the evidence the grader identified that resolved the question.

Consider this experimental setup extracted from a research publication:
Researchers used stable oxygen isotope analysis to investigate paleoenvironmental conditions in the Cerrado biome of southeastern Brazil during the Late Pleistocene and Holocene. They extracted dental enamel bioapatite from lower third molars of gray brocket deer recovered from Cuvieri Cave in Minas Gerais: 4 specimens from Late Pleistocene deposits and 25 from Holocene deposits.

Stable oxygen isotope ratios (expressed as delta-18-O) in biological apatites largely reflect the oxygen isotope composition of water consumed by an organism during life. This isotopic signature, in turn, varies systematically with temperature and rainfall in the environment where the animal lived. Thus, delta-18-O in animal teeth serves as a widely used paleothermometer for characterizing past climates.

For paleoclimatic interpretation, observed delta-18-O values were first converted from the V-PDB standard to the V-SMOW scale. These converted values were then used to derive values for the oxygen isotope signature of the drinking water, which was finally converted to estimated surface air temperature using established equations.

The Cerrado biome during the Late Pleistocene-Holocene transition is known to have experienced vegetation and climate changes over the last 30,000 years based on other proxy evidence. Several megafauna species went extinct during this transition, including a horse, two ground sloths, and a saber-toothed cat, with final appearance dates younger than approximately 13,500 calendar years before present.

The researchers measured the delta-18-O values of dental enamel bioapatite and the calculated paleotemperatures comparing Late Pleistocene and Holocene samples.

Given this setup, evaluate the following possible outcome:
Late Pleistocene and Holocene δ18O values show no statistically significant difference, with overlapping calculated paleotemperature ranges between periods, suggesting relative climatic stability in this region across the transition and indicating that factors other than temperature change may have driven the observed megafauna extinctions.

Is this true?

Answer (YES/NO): NO